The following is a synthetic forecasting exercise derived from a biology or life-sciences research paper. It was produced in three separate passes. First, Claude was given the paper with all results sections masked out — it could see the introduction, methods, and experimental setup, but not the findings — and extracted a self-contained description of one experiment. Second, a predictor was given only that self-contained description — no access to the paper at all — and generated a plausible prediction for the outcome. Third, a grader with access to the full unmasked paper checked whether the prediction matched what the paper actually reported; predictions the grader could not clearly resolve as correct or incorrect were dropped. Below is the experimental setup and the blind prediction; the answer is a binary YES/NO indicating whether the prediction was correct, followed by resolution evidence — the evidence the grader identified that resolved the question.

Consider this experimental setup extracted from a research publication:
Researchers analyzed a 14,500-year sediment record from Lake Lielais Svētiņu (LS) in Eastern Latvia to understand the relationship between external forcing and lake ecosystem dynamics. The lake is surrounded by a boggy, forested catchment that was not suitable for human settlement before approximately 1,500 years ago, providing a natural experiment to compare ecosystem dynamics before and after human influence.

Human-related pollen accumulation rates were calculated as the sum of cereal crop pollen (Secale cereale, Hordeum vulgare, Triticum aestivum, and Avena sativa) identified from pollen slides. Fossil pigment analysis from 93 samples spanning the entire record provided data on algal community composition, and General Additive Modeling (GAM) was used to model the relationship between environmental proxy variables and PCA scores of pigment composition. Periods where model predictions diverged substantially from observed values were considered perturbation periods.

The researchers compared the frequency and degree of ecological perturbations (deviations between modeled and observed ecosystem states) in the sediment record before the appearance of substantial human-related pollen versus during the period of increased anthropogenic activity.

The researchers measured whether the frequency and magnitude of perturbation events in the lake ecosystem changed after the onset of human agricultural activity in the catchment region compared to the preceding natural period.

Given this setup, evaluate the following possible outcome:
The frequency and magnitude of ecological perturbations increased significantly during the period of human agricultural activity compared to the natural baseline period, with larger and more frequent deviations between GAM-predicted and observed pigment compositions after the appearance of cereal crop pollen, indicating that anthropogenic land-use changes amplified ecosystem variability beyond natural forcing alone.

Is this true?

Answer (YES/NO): YES